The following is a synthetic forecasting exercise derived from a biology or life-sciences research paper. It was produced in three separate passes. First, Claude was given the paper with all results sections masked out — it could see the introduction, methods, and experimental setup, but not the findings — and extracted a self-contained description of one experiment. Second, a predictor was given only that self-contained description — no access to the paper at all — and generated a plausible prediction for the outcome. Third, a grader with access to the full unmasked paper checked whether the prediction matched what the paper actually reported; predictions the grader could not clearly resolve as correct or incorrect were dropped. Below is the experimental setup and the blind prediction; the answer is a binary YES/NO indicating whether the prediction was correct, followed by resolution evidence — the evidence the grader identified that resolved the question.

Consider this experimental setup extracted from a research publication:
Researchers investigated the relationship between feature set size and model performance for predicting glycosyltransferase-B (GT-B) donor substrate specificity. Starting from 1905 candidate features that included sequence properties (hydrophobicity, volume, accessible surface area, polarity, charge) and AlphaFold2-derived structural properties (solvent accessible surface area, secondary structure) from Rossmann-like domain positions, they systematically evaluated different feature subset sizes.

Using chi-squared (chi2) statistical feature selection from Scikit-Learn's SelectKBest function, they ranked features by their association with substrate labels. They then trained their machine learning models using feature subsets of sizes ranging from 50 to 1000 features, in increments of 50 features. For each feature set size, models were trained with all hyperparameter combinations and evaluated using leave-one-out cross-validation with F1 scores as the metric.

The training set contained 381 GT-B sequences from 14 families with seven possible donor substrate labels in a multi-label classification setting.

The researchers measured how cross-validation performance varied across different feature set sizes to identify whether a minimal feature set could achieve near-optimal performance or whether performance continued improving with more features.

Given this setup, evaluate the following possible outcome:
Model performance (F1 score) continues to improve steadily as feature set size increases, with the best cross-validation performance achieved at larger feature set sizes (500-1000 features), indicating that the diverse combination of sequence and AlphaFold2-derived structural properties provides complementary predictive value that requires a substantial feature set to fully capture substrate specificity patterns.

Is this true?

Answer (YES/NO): NO